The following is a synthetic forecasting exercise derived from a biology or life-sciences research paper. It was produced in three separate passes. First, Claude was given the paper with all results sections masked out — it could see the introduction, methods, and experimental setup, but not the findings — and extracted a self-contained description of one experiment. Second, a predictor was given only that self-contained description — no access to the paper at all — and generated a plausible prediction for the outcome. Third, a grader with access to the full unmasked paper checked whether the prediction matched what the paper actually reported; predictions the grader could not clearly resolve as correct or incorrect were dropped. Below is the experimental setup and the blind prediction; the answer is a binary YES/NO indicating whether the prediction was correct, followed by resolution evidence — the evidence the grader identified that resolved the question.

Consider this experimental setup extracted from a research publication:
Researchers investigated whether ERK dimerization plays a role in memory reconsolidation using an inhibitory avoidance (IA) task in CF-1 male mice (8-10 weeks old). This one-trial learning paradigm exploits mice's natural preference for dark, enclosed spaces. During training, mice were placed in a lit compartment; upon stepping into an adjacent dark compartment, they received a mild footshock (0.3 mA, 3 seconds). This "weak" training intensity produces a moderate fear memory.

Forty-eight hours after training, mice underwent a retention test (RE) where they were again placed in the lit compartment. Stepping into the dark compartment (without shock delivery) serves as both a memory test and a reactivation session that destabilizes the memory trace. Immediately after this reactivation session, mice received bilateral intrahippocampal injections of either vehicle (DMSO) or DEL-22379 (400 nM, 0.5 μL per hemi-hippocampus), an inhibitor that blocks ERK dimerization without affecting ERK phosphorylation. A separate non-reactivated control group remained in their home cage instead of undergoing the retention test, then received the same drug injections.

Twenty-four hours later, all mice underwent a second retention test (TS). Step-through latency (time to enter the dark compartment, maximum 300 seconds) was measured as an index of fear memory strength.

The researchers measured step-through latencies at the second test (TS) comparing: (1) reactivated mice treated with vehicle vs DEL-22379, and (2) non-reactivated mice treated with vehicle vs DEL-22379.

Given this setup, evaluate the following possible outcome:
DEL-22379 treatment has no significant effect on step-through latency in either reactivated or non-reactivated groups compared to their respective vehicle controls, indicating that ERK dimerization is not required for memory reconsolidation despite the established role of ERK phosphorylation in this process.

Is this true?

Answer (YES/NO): NO